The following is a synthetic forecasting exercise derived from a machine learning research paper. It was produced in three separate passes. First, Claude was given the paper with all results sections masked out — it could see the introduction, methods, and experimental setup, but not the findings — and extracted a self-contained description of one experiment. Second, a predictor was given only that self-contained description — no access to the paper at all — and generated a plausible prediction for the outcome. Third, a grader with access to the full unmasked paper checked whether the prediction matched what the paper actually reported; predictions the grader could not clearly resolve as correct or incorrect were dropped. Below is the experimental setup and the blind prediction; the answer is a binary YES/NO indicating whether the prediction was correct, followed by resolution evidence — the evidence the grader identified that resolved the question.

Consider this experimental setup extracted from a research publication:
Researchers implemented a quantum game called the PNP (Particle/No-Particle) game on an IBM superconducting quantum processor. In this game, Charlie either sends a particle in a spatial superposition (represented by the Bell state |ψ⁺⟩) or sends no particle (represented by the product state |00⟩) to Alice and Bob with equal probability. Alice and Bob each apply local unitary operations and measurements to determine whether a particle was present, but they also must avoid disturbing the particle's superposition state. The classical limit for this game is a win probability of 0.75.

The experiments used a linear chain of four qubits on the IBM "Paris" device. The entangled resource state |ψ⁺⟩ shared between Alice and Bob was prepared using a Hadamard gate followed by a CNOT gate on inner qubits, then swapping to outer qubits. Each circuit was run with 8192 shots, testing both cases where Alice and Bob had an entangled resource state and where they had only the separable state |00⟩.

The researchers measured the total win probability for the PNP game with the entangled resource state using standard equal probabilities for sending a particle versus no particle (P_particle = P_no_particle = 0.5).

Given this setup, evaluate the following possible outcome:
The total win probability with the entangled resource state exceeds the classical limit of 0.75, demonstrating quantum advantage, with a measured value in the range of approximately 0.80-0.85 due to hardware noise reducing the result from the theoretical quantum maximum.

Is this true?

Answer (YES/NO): NO